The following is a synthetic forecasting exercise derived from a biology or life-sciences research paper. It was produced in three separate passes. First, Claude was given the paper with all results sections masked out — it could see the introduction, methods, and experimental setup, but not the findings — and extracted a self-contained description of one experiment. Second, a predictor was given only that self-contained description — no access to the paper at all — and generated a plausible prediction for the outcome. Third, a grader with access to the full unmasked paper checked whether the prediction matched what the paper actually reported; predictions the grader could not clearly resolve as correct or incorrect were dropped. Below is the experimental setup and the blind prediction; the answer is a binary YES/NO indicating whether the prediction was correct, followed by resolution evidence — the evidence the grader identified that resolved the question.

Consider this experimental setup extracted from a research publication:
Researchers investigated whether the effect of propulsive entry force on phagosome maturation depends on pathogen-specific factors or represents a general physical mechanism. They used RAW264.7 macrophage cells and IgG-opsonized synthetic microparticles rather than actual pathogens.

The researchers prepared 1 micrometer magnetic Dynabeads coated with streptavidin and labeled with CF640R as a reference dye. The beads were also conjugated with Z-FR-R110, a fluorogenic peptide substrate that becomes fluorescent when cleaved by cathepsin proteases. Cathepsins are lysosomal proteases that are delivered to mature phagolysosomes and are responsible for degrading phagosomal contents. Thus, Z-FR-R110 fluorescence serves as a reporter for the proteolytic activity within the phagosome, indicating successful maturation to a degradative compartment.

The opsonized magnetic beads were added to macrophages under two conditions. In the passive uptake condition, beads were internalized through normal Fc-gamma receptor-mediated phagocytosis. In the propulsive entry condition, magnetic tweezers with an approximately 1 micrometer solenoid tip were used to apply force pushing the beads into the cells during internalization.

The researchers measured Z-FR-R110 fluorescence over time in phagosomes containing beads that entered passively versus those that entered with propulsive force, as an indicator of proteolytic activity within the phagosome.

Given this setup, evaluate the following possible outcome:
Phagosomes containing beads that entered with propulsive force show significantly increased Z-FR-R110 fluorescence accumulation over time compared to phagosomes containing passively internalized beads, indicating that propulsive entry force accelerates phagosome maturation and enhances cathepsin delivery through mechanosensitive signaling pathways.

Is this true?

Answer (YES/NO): NO